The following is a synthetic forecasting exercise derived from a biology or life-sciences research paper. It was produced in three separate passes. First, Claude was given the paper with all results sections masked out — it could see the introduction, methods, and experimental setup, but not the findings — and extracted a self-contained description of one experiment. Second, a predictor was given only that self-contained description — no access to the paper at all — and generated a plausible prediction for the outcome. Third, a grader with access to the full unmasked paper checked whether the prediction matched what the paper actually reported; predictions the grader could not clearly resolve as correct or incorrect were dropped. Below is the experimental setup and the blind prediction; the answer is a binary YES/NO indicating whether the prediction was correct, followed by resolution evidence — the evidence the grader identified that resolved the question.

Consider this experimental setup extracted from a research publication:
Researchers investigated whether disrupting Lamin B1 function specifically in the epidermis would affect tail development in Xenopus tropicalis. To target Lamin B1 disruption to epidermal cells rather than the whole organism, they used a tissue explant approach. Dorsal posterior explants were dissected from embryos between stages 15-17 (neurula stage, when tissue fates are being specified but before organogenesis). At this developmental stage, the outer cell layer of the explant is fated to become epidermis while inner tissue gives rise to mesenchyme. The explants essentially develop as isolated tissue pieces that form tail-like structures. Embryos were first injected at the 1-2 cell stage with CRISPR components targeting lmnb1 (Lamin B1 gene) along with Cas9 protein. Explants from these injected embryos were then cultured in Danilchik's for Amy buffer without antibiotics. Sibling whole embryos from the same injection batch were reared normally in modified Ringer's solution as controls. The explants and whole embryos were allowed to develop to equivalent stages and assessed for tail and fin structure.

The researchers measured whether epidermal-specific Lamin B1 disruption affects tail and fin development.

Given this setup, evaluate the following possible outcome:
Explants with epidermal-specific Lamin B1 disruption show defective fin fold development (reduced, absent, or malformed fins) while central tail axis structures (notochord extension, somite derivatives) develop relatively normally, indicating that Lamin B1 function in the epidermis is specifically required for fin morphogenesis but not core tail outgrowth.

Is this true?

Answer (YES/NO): NO